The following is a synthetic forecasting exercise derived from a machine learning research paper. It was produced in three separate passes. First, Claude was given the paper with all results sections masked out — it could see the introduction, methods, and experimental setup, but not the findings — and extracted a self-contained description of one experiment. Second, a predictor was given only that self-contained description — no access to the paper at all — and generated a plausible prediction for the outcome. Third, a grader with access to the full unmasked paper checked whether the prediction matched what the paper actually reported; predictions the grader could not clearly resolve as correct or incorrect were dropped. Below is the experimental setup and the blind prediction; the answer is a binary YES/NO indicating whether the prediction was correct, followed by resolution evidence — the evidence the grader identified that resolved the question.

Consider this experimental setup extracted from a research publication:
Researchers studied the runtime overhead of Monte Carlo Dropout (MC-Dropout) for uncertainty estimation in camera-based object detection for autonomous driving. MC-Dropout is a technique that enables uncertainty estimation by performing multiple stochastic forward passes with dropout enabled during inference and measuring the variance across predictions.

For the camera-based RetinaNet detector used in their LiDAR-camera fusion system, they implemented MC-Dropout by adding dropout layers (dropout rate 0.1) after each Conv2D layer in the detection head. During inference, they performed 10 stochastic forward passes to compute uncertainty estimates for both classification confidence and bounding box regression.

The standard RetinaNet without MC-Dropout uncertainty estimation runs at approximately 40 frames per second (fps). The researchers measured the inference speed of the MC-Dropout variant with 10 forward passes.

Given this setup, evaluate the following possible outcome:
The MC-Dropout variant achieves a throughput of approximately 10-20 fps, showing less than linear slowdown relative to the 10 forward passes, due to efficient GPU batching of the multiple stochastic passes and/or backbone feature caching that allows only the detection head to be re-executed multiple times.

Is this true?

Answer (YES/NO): NO